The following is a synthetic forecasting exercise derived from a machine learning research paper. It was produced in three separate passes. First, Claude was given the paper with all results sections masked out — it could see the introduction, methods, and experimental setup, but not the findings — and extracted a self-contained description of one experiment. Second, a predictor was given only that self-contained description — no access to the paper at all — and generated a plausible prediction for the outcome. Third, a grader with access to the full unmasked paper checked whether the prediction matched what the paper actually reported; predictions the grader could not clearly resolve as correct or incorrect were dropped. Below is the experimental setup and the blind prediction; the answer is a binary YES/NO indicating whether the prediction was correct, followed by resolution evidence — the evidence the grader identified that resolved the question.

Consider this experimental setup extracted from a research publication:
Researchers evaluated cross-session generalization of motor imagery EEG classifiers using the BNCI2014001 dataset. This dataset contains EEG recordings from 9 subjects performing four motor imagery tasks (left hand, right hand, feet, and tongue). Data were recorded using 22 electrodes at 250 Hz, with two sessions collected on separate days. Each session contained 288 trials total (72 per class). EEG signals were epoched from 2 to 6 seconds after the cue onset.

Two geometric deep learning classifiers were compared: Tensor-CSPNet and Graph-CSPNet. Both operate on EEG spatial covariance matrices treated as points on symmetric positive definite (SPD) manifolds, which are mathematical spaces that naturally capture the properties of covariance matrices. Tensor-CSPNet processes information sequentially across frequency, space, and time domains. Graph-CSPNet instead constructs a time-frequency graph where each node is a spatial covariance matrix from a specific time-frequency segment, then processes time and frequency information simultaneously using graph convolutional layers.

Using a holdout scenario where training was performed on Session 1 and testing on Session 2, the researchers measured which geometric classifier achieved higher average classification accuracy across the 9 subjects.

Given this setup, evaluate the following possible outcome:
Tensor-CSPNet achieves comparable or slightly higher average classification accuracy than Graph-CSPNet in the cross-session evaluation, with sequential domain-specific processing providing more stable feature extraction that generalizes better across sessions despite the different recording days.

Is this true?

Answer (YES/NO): YES